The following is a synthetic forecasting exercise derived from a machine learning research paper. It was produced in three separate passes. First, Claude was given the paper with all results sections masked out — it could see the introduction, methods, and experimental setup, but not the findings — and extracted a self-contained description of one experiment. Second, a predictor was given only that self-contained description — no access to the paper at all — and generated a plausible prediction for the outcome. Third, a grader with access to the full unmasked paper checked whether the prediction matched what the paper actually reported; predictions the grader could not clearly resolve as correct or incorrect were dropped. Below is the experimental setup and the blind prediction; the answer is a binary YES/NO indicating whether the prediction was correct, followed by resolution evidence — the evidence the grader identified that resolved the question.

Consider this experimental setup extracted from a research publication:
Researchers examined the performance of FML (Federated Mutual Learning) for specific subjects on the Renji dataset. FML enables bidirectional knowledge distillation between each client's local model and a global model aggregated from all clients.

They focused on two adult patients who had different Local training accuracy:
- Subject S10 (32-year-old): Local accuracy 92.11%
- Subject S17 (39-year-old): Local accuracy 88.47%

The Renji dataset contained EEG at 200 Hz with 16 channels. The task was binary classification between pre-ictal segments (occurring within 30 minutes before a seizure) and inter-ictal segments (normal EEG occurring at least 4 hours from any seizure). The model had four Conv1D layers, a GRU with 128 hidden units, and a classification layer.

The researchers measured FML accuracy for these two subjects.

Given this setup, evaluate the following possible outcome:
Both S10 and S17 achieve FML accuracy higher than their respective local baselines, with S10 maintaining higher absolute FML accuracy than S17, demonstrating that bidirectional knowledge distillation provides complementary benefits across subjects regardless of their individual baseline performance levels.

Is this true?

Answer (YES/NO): NO